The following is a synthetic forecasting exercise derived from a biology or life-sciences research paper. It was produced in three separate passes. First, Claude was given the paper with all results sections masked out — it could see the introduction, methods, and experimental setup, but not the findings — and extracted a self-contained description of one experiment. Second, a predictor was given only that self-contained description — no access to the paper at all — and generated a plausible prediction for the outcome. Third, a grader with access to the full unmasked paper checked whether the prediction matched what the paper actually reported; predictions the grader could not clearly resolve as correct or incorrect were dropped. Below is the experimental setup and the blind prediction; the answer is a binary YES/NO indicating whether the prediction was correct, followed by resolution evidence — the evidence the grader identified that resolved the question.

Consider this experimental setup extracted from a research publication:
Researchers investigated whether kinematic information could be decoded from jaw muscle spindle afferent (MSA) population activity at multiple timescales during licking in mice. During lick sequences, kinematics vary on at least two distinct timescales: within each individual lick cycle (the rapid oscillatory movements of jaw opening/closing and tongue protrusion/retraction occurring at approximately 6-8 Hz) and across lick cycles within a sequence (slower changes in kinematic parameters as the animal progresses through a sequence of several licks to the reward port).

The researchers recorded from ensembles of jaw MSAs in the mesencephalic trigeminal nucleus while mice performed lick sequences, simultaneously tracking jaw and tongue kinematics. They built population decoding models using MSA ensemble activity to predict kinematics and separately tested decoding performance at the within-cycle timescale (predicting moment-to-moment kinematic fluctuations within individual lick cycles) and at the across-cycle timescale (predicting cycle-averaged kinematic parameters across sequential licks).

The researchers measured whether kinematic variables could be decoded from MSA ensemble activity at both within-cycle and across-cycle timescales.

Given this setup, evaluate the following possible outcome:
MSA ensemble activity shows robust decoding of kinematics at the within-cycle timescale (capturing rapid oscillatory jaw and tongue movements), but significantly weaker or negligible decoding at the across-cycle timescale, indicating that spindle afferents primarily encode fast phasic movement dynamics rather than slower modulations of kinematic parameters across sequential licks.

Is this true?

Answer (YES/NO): NO